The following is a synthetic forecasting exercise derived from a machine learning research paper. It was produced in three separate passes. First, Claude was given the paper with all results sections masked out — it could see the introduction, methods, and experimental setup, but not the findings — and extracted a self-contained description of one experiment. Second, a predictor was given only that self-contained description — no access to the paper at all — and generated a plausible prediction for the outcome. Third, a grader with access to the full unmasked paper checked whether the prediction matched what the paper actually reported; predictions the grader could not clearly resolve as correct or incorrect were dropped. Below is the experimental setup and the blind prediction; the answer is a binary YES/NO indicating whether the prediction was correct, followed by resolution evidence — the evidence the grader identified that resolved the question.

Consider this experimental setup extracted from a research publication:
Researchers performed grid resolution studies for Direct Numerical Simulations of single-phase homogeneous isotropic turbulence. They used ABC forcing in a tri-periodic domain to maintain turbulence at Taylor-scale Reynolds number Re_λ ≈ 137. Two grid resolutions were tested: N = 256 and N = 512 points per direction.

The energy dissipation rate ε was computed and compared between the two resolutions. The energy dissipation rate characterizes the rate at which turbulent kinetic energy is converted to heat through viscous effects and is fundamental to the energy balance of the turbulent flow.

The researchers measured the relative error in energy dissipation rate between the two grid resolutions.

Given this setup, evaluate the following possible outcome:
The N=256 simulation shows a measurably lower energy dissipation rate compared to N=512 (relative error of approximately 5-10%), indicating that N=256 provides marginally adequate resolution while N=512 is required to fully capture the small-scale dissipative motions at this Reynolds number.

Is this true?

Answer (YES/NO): NO